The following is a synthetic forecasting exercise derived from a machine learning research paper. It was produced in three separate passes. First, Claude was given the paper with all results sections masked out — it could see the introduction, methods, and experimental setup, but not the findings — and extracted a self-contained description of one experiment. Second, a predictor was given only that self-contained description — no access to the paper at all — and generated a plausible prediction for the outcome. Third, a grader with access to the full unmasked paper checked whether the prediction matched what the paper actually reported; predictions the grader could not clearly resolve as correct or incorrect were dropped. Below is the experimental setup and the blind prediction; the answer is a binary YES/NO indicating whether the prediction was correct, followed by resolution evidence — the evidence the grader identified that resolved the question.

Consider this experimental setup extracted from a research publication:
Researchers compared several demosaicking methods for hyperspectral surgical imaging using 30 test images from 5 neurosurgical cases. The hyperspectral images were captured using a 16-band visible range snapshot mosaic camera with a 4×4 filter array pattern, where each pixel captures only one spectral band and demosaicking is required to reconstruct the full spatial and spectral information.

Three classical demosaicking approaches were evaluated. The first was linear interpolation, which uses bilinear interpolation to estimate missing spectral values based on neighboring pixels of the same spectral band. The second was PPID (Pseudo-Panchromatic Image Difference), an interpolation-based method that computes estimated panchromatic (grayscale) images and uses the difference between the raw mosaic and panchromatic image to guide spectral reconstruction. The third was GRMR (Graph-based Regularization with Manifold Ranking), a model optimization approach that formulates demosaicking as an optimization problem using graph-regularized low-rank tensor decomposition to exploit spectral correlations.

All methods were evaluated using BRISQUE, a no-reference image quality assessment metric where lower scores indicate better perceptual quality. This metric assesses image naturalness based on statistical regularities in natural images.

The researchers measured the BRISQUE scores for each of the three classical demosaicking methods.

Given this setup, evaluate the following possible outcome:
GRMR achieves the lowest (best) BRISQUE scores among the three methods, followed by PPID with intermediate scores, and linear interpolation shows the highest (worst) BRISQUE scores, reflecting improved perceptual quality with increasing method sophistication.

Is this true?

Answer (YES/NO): YES